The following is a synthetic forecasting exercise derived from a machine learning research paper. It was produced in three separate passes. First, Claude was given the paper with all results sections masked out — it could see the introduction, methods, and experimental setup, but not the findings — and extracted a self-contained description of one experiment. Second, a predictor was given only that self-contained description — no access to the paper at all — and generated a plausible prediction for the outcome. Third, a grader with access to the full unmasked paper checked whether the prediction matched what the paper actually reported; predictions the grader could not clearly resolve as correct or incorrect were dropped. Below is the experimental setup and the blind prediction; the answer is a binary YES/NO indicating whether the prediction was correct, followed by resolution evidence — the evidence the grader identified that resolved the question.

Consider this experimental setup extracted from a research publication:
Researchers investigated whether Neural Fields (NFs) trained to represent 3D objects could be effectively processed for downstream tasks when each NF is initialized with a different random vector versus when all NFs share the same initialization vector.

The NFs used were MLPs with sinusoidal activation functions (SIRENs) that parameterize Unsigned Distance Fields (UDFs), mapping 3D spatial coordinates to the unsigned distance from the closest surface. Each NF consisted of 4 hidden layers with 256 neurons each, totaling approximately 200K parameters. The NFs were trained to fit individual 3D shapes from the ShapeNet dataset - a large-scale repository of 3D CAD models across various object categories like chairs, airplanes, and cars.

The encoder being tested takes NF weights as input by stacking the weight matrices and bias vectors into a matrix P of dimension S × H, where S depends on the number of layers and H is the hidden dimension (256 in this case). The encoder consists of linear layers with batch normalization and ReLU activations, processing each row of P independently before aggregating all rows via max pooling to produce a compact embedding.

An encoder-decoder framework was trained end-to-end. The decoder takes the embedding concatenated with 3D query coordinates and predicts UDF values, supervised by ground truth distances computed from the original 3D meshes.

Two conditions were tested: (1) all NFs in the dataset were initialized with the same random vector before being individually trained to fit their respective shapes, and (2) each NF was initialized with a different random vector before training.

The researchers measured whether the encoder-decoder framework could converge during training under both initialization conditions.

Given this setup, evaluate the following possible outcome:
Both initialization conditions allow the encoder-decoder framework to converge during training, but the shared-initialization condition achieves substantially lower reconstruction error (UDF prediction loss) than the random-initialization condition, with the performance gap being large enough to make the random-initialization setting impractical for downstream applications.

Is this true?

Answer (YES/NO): NO